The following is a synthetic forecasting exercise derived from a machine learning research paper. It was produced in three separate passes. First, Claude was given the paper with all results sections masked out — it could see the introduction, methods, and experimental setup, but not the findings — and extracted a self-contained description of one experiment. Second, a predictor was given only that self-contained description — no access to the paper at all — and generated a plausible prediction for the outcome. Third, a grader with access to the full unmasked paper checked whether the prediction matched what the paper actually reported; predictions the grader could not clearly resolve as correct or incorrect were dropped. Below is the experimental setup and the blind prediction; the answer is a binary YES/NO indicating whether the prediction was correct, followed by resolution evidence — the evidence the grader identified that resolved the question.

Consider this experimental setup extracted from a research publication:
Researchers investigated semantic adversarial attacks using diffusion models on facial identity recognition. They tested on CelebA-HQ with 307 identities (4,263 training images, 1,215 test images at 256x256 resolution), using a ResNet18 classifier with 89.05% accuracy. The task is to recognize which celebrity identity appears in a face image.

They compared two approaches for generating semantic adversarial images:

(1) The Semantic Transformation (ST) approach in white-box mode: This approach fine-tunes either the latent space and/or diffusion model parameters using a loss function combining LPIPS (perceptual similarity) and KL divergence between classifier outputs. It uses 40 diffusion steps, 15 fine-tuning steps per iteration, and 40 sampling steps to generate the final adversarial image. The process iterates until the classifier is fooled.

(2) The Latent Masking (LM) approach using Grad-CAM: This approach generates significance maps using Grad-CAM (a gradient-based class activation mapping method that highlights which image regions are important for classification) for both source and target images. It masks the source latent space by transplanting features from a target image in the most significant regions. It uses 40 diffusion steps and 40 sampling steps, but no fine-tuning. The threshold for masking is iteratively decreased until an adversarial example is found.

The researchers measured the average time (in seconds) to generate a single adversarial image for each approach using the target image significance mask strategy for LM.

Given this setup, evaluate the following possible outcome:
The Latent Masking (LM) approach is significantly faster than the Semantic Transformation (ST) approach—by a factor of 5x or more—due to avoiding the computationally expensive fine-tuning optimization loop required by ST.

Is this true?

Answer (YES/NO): NO